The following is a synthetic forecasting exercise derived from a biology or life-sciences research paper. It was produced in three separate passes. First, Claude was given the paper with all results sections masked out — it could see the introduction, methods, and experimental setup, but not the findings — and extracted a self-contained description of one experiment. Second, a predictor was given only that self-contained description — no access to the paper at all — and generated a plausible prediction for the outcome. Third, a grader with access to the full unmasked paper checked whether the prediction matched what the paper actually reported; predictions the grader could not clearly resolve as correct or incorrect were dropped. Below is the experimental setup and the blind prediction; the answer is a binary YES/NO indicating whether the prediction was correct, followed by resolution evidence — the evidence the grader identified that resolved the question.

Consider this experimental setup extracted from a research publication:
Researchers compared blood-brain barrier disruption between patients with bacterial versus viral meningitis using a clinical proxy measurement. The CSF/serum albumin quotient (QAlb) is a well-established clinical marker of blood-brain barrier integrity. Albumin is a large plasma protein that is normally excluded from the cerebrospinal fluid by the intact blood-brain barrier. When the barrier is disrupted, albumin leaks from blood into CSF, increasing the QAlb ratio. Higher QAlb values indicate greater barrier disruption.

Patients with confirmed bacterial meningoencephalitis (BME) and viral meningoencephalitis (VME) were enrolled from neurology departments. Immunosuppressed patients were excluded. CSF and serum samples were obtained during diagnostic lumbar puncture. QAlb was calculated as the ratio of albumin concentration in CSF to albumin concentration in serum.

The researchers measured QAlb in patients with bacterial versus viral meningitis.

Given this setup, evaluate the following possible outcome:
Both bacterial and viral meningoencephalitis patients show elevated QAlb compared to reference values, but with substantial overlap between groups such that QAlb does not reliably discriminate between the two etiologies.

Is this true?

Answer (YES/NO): NO